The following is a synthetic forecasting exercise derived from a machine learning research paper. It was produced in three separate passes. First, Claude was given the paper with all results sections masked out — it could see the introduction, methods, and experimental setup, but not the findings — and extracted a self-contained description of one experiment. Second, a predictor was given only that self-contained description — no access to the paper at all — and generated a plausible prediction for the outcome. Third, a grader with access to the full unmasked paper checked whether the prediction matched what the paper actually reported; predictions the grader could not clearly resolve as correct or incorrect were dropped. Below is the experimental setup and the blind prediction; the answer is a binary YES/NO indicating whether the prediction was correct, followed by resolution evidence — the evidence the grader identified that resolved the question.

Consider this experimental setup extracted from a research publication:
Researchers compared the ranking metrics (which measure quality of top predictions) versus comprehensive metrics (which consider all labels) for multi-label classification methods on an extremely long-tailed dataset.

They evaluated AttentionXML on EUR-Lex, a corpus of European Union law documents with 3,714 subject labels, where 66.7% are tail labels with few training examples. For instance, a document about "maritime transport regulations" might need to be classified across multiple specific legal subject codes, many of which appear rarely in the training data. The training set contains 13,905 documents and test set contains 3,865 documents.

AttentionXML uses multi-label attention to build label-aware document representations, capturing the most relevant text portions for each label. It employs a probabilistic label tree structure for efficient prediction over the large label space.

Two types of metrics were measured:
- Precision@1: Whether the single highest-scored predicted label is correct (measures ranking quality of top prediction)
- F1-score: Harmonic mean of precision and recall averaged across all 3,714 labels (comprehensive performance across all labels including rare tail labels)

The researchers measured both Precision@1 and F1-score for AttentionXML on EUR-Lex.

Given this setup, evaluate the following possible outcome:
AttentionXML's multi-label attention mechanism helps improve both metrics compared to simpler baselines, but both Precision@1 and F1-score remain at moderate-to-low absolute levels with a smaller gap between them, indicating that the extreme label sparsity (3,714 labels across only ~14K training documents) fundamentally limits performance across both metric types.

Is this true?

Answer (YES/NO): NO